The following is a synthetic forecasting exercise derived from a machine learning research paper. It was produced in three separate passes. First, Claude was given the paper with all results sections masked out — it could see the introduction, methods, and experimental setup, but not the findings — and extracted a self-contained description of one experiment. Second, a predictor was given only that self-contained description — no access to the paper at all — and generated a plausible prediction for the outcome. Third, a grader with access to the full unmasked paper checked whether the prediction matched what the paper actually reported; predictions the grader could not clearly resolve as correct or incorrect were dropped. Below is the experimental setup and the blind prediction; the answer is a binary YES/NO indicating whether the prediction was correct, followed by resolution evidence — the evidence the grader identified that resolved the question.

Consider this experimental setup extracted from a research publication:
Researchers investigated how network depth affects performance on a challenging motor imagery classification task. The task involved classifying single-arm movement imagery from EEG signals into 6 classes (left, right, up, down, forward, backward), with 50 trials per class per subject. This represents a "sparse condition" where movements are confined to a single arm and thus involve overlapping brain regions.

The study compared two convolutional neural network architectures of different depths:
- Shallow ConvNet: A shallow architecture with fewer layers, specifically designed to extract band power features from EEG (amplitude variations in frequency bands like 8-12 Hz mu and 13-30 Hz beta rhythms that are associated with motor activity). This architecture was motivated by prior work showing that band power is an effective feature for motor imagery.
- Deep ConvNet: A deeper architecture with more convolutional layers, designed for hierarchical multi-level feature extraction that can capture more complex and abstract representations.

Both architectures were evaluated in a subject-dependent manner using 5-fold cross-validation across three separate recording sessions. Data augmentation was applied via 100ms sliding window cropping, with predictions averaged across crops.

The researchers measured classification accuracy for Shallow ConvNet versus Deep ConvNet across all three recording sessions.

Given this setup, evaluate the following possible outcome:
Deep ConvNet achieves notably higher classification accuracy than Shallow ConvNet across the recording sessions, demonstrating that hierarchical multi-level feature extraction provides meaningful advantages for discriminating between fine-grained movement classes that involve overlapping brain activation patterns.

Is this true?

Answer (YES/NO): NO